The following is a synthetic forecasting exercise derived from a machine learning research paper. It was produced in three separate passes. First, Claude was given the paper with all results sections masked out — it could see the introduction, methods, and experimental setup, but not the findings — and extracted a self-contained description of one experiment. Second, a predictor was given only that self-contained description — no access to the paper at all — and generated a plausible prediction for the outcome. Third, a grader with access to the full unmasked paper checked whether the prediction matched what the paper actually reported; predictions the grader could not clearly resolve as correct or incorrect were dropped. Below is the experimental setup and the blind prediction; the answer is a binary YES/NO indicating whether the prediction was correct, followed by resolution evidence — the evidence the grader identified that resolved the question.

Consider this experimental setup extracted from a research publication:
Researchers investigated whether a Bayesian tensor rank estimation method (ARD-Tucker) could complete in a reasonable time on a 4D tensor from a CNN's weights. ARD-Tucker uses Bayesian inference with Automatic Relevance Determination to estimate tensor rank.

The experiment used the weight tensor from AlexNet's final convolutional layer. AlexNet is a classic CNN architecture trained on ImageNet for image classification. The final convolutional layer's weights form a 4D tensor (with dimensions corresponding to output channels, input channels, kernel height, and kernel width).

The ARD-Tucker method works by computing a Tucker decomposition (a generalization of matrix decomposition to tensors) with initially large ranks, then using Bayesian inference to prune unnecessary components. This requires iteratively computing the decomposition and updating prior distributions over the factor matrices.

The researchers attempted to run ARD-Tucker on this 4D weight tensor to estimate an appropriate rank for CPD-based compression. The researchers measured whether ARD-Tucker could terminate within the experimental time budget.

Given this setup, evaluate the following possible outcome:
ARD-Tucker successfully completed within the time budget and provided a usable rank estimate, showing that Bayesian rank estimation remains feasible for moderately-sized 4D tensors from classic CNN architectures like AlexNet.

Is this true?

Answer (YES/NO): NO